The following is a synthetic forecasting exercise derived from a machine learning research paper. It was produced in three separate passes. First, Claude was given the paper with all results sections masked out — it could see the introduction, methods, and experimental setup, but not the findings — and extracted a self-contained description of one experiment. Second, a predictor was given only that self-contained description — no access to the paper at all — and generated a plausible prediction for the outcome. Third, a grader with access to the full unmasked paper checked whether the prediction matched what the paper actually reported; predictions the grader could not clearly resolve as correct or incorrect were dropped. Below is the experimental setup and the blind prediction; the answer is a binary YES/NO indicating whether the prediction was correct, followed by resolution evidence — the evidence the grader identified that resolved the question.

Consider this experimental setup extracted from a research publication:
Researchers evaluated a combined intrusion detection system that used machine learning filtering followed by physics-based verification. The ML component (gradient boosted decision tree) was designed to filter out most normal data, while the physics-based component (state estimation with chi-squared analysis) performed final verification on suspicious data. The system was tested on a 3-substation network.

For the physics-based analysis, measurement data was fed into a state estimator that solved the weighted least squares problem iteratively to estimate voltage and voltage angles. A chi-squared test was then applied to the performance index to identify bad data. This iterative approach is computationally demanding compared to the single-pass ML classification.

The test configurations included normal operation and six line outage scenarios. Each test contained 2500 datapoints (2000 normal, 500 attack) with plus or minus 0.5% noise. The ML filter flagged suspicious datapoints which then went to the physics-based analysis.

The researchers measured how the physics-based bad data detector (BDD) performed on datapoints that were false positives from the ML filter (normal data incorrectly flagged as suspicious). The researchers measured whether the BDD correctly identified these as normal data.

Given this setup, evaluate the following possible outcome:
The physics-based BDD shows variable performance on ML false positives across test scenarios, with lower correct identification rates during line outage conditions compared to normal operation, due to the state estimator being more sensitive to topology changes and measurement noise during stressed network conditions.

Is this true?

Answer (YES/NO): NO